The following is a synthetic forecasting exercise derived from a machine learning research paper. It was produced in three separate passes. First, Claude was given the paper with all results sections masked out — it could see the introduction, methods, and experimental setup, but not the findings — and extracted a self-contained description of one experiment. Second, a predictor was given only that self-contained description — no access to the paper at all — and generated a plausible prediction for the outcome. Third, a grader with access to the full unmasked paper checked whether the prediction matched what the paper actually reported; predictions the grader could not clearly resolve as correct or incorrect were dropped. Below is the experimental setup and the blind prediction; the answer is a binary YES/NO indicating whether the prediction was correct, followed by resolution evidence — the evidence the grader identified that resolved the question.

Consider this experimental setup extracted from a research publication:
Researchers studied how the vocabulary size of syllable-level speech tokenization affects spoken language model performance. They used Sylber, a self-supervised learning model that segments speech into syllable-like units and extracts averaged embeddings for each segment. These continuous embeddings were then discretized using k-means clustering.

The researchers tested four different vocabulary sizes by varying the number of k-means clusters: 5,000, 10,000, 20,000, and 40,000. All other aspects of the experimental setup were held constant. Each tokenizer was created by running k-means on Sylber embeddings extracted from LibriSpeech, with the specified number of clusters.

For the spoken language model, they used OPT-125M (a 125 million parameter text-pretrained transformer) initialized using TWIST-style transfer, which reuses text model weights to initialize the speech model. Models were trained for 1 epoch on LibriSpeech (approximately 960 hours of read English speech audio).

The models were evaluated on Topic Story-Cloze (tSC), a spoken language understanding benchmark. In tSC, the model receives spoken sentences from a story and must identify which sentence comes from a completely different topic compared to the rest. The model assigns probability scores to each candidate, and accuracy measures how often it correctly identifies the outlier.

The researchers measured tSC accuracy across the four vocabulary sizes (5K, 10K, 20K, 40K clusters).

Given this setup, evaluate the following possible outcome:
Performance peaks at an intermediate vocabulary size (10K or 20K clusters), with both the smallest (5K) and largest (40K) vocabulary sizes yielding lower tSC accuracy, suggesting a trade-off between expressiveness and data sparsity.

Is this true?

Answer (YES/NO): NO